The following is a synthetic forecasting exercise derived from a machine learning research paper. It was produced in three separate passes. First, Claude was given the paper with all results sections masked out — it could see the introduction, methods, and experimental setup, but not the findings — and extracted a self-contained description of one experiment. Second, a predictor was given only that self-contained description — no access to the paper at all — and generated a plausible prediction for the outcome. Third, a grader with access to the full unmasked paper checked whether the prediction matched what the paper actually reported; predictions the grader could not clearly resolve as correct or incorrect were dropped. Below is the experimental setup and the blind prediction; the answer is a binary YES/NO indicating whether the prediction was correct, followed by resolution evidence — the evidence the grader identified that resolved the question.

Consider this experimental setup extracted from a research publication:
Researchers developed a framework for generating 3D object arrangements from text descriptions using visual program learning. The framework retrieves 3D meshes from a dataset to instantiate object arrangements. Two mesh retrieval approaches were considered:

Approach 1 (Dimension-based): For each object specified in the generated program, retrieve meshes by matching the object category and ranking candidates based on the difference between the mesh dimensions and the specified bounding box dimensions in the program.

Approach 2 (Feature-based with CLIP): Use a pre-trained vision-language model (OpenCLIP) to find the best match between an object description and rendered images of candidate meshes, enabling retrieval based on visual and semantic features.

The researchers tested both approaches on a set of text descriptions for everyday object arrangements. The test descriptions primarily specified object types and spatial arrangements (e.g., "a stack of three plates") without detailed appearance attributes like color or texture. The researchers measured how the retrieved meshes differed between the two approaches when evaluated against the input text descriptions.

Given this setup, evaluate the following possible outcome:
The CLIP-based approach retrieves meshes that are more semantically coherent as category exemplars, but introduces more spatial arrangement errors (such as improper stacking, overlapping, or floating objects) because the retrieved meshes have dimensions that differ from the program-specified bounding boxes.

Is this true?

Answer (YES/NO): NO